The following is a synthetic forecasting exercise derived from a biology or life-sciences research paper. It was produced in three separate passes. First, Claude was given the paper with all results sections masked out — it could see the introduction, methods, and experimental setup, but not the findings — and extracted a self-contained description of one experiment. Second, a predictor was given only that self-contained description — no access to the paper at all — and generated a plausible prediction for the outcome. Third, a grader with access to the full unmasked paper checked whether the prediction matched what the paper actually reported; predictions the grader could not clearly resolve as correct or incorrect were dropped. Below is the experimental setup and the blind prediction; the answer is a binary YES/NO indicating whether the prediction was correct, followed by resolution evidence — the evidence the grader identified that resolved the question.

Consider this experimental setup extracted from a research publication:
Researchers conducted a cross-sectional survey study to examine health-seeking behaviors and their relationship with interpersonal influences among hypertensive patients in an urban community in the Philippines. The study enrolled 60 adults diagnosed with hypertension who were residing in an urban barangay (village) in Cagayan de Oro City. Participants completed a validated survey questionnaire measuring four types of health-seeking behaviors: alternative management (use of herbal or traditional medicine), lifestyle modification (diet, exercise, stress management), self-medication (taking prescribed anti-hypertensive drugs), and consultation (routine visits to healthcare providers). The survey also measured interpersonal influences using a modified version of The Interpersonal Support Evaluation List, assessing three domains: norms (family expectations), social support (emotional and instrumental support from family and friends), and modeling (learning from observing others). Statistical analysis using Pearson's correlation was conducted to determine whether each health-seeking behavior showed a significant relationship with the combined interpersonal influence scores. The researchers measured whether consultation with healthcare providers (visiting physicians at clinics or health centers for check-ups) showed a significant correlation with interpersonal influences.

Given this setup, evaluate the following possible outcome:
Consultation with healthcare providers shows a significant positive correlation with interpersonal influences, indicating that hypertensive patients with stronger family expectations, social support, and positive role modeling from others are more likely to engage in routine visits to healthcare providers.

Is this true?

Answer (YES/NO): NO